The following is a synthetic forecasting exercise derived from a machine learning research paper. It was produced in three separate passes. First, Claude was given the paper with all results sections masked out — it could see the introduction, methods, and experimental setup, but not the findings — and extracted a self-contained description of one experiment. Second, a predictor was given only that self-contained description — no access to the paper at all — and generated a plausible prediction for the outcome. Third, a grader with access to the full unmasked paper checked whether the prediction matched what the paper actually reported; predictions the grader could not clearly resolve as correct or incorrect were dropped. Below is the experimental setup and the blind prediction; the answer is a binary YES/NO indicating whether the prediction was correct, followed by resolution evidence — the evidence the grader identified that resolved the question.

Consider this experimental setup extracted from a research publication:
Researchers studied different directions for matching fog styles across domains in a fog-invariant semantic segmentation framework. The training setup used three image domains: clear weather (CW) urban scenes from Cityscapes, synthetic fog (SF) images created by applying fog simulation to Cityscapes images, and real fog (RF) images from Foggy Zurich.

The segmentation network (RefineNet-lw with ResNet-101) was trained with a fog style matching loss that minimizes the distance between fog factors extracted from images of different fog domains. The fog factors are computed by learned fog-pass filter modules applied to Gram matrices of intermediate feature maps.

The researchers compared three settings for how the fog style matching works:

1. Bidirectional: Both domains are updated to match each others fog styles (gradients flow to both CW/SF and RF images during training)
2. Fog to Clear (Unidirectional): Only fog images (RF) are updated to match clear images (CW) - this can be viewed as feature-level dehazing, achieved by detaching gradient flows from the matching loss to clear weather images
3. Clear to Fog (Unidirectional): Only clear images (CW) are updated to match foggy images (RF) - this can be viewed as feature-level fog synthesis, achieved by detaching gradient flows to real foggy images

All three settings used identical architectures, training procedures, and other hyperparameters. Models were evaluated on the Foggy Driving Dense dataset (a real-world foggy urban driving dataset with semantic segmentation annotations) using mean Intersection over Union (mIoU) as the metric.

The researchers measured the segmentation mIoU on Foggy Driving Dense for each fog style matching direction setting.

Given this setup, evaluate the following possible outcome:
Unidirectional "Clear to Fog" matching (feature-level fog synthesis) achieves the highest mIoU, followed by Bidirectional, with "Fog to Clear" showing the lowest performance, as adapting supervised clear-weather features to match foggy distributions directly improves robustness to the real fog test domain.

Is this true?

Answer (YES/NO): NO